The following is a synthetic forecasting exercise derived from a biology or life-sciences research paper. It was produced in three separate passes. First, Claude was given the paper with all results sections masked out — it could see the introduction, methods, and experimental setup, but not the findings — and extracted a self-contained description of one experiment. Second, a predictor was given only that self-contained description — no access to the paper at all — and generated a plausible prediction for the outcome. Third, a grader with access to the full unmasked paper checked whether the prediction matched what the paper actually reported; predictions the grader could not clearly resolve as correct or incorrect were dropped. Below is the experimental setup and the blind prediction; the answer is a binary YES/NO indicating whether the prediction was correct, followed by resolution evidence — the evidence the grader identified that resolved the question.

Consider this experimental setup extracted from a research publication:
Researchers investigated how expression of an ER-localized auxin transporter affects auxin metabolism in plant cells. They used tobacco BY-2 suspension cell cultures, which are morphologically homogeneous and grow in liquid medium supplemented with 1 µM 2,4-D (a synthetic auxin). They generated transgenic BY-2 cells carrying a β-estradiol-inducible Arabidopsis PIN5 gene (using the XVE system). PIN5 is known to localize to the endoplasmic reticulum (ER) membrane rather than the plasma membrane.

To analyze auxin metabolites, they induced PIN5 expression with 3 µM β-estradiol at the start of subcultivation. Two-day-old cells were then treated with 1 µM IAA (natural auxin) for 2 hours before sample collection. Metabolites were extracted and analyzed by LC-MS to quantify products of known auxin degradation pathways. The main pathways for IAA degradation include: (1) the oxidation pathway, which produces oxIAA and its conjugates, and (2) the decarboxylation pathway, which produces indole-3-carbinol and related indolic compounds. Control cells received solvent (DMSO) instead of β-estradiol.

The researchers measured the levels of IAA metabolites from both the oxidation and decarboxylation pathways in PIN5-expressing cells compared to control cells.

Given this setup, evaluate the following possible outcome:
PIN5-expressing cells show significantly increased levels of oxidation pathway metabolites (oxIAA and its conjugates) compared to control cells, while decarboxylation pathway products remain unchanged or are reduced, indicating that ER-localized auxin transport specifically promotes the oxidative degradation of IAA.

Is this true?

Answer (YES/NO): NO